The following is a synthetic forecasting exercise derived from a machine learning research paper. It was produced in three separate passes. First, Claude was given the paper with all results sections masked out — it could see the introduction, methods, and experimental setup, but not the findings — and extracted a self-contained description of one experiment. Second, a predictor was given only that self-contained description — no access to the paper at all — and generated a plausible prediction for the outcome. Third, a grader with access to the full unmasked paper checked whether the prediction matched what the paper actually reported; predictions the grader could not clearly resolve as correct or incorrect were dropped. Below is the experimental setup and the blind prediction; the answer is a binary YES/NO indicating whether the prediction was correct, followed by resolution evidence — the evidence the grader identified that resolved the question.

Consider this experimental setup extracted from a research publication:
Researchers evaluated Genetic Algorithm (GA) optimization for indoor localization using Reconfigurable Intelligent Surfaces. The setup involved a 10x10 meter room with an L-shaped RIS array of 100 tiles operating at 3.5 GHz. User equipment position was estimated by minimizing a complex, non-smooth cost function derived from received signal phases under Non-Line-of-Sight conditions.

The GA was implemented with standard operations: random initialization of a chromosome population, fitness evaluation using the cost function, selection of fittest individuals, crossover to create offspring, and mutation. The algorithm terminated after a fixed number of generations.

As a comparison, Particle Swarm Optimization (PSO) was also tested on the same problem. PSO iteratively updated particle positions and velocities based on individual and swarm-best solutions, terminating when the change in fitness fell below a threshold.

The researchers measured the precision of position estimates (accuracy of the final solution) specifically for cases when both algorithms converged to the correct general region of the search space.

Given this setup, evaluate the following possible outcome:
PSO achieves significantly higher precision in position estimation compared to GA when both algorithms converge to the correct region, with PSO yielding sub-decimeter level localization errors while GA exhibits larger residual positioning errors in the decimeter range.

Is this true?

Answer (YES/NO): NO